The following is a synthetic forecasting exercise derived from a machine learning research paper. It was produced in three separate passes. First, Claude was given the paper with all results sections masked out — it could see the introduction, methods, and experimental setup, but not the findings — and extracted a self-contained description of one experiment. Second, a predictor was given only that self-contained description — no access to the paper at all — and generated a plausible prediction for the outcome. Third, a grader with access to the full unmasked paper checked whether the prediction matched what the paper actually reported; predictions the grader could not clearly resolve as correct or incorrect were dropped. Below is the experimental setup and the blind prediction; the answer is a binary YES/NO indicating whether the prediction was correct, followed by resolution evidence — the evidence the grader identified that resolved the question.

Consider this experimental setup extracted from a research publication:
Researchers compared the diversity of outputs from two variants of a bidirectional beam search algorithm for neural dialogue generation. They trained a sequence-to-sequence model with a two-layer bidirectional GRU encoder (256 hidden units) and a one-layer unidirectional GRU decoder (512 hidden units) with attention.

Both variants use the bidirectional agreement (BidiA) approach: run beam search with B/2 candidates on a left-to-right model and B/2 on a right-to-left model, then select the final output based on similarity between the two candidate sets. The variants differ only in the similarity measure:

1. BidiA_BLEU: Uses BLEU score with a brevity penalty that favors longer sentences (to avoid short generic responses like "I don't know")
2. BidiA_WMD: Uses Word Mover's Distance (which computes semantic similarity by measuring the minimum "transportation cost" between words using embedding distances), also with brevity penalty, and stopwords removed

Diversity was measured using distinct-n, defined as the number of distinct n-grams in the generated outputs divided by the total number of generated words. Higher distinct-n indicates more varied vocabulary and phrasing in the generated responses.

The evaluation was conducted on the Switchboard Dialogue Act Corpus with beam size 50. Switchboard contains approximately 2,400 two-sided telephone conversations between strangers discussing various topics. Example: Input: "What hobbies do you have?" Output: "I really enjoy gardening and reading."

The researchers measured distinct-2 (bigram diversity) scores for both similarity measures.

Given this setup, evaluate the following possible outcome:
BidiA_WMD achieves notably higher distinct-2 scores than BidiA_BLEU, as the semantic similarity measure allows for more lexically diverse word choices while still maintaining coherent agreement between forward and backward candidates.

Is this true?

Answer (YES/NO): NO